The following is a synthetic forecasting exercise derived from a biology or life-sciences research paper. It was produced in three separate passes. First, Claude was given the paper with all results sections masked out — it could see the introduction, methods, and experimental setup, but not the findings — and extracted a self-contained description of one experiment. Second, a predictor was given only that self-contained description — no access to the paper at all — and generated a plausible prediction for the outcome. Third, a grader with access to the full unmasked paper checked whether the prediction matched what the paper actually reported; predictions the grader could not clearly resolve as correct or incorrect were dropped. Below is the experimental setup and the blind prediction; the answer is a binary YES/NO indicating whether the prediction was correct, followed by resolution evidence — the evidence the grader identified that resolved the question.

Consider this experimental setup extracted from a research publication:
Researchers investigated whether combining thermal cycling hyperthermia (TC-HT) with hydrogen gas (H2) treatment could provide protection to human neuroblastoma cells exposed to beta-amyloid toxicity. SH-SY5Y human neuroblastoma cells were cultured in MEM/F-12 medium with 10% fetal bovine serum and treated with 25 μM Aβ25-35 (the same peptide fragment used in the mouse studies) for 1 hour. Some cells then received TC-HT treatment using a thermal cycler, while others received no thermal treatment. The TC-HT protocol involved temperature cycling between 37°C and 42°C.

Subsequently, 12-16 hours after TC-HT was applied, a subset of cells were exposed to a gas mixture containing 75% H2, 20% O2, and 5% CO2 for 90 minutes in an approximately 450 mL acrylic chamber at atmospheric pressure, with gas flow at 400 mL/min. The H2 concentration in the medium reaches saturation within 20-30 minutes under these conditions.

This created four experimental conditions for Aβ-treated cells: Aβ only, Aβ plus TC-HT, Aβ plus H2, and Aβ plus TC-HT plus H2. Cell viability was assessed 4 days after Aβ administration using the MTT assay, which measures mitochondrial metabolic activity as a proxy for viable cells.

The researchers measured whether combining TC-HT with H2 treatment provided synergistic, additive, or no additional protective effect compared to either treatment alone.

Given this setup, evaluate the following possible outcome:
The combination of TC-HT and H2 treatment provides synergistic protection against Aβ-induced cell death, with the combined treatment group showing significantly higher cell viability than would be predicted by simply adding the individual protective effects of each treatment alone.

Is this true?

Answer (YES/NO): YES